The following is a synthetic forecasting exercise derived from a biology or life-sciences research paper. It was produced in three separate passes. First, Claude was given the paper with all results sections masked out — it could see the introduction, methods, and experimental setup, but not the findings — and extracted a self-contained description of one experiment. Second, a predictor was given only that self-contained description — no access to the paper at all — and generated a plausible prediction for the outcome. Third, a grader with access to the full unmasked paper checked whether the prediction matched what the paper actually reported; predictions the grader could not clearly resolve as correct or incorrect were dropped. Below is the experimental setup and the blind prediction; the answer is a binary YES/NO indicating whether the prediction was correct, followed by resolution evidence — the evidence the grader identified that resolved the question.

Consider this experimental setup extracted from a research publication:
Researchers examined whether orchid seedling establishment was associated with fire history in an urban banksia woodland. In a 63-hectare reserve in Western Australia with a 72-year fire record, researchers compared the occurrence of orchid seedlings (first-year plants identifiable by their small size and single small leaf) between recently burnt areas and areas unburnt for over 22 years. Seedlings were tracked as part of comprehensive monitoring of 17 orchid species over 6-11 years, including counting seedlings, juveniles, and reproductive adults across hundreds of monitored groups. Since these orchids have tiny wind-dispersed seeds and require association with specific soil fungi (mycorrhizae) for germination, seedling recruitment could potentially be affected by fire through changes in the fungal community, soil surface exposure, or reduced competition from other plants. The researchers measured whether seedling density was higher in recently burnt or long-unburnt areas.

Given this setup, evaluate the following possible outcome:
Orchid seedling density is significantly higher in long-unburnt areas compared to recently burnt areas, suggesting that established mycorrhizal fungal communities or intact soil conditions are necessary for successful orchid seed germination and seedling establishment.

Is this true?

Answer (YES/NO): YES